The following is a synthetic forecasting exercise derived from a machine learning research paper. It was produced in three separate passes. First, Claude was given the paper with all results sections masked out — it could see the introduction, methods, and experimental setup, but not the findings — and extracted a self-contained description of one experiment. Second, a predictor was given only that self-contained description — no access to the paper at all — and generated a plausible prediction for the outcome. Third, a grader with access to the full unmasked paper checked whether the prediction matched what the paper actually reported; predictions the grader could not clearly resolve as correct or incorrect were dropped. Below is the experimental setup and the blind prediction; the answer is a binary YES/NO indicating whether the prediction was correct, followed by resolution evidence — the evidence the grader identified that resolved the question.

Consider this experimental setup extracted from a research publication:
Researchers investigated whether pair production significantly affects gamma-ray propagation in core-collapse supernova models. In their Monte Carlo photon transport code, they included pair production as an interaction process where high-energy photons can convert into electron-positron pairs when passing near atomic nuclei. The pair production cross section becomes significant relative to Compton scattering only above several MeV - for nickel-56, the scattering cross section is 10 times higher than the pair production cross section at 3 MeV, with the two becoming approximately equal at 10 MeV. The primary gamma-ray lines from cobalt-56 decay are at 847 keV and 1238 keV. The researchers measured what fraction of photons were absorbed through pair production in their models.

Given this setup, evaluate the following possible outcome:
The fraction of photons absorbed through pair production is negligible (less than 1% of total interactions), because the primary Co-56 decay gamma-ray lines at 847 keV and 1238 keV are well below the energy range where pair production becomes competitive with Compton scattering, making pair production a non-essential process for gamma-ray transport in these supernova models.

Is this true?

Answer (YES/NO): YES